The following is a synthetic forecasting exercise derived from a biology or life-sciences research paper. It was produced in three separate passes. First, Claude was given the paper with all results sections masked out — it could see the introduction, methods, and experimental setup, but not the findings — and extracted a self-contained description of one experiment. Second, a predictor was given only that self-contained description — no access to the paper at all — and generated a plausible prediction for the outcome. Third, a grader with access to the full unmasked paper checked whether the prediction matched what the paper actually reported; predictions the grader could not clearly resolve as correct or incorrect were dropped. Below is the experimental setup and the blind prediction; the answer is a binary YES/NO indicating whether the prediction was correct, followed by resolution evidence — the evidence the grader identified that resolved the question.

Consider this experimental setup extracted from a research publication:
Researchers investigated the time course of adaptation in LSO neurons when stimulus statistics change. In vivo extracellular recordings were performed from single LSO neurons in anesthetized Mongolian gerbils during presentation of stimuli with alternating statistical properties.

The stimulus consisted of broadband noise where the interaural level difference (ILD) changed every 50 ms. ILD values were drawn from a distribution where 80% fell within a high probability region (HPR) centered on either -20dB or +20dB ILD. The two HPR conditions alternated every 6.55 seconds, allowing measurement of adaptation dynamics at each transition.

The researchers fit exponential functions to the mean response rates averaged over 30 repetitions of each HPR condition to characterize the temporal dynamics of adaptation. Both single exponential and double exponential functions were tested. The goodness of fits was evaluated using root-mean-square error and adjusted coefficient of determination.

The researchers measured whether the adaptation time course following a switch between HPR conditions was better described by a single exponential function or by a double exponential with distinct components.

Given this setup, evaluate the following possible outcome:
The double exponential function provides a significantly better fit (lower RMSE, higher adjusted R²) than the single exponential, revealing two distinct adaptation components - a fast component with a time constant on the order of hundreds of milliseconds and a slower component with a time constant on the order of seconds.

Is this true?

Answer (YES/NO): YES